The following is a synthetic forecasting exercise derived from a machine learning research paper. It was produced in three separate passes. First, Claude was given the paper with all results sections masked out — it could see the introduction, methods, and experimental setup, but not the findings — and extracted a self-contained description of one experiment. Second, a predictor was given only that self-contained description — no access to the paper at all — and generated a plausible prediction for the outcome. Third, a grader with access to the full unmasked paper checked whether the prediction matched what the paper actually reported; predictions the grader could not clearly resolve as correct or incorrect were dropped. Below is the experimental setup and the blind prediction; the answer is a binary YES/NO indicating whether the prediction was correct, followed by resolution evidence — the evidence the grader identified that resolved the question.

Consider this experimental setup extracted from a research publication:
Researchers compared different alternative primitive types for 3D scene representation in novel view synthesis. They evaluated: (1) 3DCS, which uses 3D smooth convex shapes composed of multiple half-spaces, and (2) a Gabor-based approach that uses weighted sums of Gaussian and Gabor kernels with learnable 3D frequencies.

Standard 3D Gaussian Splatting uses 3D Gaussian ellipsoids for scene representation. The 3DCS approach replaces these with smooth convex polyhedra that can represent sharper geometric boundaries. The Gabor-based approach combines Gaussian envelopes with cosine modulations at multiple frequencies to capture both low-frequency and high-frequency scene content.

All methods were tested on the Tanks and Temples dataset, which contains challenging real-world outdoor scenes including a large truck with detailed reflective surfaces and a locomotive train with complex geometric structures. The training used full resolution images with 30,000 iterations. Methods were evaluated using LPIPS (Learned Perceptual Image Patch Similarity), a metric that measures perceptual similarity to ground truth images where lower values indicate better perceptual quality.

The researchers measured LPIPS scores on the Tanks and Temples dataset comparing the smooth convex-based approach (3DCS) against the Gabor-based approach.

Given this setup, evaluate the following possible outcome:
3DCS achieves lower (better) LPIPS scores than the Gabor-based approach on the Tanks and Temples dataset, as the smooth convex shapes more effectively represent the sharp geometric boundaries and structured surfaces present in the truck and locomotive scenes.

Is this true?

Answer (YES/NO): YES